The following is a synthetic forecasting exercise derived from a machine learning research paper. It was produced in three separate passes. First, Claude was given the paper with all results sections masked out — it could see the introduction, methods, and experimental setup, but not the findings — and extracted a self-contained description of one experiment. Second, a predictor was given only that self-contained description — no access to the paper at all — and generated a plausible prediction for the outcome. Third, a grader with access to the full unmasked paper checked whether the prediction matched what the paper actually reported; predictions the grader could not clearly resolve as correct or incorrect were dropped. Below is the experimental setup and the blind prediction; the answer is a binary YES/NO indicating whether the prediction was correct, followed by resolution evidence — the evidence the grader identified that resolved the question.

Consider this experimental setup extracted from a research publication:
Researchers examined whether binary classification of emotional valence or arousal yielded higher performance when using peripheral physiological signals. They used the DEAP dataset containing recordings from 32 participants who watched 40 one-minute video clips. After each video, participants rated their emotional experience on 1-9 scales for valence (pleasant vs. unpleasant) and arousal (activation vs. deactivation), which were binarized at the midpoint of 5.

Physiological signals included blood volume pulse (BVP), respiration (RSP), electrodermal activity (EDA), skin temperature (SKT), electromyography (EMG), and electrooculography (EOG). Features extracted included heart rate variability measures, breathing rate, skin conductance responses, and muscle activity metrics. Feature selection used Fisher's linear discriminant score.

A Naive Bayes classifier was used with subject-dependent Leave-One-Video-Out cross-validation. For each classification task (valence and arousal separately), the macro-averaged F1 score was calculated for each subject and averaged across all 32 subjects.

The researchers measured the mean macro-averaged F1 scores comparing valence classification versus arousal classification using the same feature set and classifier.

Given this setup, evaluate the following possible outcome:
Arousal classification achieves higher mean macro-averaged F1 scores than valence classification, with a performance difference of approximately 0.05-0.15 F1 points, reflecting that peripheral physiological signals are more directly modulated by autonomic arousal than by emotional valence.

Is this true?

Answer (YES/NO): NO